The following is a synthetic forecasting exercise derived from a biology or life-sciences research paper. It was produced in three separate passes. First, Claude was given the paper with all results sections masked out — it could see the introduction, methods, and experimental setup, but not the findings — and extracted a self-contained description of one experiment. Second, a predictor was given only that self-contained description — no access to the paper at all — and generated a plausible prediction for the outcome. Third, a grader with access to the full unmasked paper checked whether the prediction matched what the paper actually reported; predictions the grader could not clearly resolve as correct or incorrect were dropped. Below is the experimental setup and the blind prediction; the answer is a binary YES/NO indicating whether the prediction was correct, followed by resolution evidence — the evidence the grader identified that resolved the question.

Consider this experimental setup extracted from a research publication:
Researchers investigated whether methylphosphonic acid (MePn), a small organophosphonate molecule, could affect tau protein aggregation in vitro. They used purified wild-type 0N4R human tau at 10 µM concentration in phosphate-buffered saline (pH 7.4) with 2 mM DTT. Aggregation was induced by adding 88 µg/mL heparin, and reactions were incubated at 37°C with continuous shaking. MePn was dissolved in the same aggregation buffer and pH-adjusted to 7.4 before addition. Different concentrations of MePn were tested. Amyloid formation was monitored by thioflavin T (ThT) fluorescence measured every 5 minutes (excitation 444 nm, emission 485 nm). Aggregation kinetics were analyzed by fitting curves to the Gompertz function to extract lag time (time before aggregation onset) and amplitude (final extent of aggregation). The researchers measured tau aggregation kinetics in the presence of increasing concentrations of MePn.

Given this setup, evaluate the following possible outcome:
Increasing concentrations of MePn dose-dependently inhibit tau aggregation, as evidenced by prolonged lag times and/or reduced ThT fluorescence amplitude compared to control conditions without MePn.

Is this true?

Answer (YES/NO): YES